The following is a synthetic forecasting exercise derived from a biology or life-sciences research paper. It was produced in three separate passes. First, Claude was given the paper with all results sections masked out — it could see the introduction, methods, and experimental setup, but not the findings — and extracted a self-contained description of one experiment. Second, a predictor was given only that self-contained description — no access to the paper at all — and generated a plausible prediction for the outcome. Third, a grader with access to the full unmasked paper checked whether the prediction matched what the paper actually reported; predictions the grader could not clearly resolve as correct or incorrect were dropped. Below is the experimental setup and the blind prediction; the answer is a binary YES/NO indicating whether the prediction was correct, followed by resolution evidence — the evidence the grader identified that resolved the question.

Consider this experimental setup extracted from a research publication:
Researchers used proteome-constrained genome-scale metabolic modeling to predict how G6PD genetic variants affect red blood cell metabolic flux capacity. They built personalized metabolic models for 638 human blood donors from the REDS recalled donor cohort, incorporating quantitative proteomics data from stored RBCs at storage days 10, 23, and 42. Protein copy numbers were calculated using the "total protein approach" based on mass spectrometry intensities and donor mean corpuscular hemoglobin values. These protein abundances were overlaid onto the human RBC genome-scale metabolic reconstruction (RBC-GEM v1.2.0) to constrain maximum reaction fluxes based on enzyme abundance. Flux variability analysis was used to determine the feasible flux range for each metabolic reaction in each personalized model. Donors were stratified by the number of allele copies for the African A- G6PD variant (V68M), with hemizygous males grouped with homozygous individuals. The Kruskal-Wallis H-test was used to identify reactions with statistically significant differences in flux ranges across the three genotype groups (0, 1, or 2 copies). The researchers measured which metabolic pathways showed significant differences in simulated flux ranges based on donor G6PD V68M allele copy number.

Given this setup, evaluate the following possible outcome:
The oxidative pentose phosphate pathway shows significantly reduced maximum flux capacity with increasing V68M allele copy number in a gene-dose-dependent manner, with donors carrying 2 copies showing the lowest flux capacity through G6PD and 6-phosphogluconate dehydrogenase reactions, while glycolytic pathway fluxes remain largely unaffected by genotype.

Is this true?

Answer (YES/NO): NO